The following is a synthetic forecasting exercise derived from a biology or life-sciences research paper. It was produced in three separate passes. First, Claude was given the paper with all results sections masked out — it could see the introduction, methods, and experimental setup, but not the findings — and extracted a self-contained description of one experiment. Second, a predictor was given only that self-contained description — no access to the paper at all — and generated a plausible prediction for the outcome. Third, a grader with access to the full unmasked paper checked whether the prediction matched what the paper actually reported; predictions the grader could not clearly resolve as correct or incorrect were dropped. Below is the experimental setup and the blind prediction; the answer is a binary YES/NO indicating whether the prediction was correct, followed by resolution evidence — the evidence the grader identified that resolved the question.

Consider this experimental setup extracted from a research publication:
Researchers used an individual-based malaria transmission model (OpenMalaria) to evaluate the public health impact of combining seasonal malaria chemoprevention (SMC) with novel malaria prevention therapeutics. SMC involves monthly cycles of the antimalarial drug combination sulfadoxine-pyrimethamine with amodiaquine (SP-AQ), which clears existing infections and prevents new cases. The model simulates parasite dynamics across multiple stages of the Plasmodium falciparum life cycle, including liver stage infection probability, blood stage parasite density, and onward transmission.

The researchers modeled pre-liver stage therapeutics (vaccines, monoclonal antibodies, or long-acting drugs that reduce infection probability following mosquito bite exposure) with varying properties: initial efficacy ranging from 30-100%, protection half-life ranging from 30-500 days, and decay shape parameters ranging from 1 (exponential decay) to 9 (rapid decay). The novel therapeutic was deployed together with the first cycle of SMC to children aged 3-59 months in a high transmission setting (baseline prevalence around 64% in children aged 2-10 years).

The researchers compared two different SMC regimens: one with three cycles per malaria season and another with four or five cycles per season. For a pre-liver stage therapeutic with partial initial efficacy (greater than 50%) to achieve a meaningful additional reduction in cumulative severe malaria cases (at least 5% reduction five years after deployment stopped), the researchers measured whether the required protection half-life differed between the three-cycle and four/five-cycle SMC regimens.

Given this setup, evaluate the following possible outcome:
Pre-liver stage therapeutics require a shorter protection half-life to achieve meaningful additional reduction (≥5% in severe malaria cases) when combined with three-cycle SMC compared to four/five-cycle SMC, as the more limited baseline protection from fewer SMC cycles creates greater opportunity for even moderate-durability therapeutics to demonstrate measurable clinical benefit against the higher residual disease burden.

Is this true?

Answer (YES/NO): YES